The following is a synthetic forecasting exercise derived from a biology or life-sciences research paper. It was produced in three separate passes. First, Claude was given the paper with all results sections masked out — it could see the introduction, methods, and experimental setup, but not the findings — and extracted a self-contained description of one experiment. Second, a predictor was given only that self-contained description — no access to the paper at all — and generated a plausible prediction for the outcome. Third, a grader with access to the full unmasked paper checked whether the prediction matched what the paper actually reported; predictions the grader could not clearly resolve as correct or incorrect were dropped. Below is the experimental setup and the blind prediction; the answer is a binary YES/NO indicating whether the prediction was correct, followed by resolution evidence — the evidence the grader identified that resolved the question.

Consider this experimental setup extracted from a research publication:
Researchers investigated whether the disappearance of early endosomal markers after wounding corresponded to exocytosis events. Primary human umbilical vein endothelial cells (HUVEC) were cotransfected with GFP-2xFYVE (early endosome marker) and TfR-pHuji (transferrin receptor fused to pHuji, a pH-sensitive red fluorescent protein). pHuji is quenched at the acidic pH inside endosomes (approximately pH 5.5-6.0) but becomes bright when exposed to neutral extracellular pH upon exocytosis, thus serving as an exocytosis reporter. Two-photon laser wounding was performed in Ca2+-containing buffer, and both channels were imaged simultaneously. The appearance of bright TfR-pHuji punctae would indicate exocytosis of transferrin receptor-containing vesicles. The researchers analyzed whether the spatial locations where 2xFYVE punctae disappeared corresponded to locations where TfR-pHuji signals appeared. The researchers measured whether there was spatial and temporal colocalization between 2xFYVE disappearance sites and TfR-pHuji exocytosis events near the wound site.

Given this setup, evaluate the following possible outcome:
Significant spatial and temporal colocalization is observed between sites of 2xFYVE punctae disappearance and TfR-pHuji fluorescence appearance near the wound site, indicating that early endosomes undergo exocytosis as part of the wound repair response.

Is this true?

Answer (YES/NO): YES